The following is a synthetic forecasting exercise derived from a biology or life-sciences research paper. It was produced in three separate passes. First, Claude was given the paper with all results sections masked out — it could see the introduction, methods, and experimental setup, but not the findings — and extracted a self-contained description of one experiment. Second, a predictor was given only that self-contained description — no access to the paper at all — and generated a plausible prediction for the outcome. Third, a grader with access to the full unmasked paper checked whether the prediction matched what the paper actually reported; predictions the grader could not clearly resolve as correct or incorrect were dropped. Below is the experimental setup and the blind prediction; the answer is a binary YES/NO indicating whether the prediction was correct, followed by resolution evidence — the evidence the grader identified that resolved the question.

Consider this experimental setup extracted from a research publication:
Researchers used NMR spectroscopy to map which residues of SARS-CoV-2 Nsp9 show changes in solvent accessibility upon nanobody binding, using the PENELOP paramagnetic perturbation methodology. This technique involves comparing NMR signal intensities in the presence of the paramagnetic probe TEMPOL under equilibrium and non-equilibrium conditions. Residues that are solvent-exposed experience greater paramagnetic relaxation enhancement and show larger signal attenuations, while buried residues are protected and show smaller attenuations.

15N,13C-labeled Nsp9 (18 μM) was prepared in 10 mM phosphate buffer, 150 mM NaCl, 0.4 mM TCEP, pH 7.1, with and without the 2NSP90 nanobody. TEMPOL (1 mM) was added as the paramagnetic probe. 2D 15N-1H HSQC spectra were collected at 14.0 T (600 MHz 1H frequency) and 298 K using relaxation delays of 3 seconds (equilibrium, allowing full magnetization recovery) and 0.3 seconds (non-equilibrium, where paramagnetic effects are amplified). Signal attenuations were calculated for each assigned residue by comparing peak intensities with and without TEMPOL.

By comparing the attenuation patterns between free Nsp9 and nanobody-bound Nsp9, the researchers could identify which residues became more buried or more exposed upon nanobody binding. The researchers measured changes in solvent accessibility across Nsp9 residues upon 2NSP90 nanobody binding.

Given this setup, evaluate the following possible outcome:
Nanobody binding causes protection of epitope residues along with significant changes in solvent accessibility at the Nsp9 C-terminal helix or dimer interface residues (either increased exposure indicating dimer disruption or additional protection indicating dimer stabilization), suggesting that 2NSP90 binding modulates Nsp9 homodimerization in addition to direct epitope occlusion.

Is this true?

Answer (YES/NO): NO